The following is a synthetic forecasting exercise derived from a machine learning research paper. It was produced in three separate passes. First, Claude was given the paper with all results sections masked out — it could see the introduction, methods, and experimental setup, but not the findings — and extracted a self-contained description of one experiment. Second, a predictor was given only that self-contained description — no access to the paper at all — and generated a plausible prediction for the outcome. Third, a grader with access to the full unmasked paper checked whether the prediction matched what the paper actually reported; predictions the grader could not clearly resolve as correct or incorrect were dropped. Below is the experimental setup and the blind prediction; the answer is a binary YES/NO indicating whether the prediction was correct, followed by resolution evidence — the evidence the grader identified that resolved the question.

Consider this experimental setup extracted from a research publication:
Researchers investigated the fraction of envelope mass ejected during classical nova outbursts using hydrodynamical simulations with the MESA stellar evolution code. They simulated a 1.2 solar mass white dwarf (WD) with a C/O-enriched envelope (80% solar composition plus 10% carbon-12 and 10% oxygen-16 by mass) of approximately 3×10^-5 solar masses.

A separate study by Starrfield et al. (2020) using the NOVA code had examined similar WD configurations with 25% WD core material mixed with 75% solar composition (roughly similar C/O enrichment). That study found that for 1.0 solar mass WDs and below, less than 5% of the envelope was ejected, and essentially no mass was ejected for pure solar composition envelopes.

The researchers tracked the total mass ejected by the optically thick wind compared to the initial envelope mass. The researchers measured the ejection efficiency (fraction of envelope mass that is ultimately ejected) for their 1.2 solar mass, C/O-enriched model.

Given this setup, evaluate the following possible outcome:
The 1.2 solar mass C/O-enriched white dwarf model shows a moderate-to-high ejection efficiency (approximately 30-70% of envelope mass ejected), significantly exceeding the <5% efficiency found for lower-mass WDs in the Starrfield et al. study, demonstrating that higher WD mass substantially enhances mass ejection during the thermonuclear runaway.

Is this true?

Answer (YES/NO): NO